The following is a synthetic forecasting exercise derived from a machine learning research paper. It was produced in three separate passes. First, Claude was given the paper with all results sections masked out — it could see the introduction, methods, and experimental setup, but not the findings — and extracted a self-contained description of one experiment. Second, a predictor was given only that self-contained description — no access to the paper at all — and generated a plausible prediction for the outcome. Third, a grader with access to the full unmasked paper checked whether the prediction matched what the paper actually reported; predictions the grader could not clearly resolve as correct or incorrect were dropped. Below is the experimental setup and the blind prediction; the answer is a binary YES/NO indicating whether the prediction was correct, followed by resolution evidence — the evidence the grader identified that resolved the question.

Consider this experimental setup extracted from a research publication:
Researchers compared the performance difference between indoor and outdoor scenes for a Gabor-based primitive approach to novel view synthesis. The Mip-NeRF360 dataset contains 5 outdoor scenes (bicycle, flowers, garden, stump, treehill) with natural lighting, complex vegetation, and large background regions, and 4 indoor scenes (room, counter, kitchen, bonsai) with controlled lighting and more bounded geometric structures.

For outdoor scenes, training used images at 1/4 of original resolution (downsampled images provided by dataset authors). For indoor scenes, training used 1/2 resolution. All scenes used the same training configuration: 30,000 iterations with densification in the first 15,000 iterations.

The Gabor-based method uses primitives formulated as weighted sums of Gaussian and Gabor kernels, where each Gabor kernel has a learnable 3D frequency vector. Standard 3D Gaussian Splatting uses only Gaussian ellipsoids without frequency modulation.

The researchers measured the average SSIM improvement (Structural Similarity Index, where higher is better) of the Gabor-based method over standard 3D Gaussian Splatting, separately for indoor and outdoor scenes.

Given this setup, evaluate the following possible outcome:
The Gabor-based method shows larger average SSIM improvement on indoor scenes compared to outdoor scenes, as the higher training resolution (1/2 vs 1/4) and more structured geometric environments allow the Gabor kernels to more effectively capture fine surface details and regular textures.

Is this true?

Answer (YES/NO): YES